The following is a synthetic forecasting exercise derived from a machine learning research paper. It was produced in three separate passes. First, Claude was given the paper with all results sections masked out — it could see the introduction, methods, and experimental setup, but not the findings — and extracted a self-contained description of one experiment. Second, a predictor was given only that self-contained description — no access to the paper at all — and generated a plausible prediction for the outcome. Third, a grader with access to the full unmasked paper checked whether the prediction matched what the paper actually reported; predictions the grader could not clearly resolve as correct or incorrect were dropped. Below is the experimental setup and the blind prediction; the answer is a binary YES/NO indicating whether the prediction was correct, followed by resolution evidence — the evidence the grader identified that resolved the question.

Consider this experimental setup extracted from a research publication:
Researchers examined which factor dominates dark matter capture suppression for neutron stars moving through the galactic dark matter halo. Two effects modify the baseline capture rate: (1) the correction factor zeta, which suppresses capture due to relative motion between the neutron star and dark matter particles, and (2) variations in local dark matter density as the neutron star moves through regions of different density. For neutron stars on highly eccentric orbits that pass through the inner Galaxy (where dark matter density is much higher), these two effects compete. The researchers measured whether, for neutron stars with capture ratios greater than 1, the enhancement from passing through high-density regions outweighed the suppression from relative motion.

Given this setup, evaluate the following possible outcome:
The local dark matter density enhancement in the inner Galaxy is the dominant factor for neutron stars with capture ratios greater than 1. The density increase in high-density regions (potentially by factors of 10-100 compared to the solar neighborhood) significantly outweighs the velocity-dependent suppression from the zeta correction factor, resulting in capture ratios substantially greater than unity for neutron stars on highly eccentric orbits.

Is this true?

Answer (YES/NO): YES